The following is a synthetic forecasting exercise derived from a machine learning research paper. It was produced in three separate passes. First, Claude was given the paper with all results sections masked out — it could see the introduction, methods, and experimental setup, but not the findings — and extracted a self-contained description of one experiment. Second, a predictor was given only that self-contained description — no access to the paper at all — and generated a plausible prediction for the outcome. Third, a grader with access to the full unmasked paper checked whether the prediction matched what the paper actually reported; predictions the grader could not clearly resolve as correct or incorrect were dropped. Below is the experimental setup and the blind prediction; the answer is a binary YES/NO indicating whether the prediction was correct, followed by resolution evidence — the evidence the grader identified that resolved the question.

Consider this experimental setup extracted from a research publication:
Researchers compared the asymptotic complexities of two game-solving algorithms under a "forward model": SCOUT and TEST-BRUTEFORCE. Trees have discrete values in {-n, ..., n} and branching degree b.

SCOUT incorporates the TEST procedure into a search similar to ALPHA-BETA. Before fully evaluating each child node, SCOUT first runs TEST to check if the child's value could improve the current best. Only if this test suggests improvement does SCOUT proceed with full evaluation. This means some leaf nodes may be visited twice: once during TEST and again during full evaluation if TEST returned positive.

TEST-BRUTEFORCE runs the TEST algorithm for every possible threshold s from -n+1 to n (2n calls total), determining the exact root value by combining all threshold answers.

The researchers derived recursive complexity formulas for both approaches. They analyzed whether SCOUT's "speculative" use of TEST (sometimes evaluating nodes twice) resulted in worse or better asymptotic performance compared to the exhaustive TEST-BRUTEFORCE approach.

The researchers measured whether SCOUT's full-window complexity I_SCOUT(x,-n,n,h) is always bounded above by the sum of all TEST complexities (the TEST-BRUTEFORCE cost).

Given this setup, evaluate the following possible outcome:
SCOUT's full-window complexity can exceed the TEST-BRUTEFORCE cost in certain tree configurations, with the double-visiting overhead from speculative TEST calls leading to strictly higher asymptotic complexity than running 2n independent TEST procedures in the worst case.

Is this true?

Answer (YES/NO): NO